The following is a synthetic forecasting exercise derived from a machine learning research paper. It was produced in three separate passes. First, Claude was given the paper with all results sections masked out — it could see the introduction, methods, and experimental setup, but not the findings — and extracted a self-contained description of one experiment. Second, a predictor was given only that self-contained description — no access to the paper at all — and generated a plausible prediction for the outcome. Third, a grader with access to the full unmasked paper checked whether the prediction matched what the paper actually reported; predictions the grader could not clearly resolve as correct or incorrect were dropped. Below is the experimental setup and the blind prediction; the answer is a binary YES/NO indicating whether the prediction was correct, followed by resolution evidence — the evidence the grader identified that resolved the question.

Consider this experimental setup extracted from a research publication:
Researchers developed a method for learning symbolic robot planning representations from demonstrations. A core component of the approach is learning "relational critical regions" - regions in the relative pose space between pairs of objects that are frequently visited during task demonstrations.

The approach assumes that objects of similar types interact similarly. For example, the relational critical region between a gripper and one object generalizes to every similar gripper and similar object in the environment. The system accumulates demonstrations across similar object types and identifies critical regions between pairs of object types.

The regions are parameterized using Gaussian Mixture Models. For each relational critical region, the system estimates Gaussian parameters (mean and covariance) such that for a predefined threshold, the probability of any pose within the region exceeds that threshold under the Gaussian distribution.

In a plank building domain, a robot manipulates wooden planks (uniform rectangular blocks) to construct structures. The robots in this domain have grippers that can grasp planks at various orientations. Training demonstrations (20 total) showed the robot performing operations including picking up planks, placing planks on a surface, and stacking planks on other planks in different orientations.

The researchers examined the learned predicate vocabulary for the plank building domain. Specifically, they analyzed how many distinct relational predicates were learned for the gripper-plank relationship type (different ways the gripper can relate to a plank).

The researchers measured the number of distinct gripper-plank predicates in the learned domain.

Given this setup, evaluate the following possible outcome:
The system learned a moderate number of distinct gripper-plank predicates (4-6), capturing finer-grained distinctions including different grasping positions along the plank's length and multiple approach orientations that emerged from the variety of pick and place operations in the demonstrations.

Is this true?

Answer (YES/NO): YES